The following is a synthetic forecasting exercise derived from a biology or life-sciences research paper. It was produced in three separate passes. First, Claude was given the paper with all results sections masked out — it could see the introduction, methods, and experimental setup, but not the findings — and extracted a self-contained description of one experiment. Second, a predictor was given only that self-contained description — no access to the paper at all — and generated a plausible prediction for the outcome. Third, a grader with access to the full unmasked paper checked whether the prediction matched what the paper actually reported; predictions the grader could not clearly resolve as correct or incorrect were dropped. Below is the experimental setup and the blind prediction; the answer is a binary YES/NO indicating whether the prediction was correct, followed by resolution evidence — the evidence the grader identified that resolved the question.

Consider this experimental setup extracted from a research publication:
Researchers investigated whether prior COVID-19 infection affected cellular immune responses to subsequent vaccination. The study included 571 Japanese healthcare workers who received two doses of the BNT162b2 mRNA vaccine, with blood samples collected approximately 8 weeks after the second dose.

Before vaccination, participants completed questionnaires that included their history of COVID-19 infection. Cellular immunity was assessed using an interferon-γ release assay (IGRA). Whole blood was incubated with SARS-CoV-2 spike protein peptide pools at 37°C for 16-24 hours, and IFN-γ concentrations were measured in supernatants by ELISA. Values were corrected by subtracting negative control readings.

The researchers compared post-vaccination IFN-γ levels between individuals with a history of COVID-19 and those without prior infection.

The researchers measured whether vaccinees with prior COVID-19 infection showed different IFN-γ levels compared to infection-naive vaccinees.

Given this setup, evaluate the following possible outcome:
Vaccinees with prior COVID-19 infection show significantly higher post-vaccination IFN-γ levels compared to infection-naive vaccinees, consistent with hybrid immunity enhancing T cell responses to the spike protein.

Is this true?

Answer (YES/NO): YES